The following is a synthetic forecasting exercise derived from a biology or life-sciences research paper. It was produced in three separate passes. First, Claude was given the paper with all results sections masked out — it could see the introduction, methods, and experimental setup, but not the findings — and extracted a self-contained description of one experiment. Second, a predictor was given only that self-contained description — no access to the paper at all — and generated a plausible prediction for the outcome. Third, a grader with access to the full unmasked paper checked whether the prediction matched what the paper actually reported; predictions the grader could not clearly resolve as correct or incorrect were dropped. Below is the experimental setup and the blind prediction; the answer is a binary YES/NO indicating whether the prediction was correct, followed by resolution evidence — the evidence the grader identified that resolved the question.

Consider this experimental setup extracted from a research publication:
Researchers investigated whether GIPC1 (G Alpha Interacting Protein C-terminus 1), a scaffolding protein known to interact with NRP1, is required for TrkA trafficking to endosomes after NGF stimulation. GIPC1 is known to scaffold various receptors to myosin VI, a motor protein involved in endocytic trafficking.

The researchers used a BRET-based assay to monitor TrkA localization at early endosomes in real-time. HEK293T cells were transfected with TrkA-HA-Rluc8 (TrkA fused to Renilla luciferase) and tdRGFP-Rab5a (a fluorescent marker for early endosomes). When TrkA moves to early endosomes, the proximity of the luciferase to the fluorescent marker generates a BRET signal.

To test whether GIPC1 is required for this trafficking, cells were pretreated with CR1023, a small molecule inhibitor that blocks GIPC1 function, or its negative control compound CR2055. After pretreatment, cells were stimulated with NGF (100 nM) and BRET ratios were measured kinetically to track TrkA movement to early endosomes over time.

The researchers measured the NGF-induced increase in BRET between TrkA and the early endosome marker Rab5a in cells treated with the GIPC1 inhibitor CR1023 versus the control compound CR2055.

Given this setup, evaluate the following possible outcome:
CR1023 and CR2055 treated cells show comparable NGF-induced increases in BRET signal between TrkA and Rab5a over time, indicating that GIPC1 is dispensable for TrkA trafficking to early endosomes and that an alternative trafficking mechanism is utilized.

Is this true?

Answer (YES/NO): NO